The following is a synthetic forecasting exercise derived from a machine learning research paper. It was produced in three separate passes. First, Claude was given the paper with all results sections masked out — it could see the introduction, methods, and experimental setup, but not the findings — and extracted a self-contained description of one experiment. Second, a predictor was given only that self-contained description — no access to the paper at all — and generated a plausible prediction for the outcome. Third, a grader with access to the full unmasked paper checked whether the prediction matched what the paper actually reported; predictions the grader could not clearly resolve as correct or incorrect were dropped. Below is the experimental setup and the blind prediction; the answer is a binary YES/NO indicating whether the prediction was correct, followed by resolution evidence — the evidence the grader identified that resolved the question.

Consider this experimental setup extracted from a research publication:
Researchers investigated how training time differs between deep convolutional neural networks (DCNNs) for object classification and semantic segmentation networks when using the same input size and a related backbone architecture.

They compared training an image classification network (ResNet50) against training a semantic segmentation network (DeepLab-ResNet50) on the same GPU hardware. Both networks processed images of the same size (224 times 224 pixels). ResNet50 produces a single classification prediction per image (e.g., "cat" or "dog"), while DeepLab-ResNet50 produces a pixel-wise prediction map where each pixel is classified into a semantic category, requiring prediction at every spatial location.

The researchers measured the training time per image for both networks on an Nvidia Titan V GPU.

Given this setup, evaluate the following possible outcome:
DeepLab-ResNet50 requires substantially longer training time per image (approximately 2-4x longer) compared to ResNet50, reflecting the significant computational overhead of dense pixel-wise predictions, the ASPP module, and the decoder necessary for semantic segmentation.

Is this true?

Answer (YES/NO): NO